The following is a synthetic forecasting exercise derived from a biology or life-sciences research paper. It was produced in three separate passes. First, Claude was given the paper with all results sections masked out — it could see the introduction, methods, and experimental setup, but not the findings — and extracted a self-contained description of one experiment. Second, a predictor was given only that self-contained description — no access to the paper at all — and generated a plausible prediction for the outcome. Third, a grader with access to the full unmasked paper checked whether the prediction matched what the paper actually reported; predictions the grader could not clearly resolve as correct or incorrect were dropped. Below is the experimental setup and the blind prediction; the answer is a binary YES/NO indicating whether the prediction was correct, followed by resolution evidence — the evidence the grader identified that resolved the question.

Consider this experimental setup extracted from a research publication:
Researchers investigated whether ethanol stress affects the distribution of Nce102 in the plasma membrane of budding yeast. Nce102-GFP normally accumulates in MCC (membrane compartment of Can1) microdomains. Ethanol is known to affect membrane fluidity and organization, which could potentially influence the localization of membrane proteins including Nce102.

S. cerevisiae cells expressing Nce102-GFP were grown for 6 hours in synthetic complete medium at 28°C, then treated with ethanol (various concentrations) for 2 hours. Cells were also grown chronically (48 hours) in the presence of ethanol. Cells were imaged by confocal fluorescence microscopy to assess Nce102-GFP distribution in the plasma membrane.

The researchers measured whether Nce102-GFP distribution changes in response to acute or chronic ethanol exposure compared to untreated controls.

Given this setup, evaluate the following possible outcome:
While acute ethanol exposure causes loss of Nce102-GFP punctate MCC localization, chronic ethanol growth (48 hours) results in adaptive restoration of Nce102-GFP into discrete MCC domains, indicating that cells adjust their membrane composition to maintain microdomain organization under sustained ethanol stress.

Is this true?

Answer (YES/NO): NO